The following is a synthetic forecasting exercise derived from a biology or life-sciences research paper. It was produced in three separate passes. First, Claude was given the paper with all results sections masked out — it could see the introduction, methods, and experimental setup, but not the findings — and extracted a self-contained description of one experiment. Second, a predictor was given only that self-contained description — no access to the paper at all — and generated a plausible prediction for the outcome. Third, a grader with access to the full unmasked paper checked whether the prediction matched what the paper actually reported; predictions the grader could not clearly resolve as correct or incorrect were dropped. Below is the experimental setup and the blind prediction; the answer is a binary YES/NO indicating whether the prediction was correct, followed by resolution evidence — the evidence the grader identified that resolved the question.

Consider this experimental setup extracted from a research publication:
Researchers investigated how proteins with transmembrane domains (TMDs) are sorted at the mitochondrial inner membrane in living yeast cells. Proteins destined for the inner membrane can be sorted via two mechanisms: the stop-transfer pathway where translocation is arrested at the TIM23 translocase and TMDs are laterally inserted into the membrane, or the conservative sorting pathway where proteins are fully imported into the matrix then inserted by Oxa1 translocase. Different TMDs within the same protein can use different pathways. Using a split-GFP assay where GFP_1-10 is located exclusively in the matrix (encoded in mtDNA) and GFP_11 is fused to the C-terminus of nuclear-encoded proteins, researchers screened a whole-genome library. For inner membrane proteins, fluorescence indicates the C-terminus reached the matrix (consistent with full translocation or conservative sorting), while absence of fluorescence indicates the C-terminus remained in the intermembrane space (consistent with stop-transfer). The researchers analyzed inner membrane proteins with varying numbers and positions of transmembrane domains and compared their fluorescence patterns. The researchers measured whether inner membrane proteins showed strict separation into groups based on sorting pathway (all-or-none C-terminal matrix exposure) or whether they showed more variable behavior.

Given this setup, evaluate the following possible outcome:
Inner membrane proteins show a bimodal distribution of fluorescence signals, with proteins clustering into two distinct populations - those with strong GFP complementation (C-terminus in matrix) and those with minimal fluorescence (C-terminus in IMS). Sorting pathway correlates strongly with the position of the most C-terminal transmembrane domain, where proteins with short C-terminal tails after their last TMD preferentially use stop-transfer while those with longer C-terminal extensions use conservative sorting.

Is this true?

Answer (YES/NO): NO